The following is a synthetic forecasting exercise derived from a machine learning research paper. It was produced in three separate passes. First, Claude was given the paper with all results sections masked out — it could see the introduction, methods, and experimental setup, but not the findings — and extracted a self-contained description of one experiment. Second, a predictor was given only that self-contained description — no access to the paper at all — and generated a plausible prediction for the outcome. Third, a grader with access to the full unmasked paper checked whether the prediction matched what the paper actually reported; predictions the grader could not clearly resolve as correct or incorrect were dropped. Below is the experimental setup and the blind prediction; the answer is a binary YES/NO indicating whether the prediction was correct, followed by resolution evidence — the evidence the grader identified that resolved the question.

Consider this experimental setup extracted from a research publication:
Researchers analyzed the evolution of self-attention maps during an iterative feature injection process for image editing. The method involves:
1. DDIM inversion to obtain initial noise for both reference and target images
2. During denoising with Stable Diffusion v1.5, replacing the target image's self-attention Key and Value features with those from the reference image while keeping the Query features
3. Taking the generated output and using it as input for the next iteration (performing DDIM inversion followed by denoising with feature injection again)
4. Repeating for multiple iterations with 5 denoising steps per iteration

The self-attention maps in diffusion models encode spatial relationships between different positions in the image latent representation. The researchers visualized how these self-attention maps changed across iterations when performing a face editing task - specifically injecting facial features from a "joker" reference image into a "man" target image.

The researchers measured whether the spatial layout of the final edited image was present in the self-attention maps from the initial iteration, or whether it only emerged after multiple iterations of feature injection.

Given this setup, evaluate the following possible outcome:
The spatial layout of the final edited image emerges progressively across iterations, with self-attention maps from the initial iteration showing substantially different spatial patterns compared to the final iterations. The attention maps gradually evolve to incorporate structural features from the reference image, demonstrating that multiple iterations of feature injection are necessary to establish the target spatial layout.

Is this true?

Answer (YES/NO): NO